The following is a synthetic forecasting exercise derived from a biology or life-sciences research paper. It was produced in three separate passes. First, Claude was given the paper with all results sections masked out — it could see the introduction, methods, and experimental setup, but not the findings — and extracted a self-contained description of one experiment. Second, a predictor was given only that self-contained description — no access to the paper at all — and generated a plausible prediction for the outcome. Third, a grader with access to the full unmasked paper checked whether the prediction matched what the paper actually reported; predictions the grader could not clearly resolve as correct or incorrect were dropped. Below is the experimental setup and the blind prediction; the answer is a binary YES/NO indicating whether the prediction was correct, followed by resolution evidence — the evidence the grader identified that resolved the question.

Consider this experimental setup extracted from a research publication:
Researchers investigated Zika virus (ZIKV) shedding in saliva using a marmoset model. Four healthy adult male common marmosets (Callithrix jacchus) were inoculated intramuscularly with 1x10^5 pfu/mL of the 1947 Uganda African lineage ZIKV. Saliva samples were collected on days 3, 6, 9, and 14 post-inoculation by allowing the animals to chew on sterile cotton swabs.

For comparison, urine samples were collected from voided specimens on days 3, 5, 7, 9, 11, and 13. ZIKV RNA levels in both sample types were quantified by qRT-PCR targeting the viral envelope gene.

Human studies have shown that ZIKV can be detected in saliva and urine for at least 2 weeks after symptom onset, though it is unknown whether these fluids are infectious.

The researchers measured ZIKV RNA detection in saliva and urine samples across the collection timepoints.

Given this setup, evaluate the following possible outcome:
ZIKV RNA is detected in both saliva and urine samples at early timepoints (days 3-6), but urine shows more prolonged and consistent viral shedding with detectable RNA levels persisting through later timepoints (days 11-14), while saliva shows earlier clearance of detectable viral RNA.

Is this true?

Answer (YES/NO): YES